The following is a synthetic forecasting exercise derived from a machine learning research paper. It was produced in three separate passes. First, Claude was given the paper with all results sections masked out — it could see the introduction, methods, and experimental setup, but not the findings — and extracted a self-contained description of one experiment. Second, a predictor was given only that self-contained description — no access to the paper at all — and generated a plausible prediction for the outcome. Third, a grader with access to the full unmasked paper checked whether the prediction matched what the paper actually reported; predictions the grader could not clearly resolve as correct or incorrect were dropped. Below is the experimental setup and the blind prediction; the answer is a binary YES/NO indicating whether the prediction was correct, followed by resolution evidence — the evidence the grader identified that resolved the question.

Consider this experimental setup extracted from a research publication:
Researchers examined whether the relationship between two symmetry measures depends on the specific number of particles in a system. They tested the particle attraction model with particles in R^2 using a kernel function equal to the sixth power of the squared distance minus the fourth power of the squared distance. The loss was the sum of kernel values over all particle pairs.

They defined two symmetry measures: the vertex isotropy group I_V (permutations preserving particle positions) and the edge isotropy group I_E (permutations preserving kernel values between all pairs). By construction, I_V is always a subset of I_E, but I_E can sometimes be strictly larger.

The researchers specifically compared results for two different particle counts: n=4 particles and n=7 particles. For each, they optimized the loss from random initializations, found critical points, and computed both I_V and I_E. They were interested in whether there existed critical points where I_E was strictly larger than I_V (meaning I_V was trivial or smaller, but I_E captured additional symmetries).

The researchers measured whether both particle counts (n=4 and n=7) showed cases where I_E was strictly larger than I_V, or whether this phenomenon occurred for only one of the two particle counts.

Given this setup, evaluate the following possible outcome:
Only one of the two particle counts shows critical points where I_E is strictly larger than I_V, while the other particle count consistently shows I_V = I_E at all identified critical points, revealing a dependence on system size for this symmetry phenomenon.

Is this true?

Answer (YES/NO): NO